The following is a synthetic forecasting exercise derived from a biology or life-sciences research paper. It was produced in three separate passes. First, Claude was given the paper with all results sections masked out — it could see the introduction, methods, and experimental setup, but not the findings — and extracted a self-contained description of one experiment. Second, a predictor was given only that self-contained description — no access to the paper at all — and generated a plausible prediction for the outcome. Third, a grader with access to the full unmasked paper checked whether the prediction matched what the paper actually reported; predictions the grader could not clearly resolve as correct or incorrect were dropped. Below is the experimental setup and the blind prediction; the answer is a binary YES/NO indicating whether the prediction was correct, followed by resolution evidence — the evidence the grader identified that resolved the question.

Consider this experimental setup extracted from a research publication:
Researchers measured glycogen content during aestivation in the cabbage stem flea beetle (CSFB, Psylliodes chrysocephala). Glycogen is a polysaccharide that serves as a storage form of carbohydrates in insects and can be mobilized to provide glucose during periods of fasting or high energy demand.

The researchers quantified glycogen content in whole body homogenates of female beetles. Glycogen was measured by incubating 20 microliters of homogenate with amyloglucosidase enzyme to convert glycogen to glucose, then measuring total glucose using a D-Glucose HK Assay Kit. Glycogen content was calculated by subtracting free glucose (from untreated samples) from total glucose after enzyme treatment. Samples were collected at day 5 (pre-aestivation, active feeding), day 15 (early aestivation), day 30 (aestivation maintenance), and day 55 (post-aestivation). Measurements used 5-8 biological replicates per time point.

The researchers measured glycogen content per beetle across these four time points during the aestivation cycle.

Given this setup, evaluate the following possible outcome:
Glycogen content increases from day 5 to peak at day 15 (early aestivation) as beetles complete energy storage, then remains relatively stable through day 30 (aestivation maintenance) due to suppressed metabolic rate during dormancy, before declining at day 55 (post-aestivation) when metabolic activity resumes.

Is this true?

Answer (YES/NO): NO